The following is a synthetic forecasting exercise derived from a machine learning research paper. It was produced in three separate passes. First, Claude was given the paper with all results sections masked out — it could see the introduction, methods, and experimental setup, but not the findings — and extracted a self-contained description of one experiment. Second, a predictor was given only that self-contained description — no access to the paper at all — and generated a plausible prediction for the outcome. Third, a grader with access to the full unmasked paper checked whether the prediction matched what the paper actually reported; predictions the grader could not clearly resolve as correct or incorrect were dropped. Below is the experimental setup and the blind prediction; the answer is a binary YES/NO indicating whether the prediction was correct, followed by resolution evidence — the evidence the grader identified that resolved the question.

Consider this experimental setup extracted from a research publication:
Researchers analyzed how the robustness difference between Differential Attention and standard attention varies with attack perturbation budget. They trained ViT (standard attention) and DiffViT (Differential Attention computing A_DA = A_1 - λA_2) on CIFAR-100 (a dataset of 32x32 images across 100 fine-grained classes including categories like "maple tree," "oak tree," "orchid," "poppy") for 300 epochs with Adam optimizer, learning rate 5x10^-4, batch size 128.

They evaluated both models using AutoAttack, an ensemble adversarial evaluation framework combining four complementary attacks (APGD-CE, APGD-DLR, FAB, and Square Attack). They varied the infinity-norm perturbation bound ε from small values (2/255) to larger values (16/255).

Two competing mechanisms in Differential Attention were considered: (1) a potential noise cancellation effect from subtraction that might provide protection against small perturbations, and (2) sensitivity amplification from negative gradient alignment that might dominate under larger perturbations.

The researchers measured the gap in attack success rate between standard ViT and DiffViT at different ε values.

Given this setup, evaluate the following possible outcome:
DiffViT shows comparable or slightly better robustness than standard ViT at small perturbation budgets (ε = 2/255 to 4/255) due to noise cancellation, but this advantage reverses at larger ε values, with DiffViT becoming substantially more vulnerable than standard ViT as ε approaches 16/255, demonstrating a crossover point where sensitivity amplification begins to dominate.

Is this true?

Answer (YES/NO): NO